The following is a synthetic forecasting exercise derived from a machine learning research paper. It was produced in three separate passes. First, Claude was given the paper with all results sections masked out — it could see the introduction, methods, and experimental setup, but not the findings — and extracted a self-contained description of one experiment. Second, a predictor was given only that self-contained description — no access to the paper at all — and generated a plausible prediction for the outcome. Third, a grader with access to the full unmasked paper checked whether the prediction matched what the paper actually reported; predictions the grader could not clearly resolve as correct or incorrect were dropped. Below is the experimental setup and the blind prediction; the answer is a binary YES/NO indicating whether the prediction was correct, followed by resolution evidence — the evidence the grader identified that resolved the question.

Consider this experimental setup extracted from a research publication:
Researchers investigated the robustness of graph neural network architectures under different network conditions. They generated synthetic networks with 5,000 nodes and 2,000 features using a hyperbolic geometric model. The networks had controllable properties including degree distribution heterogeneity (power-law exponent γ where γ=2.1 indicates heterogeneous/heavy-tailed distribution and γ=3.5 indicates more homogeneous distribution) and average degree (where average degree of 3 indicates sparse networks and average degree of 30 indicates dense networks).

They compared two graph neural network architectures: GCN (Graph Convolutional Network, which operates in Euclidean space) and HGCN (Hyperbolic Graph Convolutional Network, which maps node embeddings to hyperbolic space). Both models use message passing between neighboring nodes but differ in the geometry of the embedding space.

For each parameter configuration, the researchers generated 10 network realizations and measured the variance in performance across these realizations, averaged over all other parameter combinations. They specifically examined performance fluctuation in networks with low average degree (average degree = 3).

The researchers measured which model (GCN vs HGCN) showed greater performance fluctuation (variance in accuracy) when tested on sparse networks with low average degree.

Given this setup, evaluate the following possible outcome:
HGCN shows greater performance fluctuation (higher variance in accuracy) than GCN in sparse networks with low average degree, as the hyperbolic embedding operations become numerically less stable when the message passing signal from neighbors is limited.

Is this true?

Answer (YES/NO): YES